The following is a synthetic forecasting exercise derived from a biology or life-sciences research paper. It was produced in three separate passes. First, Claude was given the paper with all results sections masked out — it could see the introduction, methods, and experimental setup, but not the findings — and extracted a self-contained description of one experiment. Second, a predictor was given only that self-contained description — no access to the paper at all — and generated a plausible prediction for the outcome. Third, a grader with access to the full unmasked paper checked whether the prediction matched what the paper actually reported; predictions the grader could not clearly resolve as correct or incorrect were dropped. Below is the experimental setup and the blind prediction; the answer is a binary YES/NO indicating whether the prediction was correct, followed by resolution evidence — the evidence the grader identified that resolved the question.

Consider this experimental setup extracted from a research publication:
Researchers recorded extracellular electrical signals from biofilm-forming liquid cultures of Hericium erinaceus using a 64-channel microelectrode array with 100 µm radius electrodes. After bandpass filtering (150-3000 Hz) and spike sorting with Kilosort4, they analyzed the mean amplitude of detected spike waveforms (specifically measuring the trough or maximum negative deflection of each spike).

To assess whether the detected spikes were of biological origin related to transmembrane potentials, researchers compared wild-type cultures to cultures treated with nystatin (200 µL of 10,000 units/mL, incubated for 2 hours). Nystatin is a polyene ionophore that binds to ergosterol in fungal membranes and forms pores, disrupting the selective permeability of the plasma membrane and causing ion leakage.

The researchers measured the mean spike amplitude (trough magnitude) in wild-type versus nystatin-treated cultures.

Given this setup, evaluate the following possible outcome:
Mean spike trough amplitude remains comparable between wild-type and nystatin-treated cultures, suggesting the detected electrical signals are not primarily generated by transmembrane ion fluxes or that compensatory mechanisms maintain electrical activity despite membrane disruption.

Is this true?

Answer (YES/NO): NO